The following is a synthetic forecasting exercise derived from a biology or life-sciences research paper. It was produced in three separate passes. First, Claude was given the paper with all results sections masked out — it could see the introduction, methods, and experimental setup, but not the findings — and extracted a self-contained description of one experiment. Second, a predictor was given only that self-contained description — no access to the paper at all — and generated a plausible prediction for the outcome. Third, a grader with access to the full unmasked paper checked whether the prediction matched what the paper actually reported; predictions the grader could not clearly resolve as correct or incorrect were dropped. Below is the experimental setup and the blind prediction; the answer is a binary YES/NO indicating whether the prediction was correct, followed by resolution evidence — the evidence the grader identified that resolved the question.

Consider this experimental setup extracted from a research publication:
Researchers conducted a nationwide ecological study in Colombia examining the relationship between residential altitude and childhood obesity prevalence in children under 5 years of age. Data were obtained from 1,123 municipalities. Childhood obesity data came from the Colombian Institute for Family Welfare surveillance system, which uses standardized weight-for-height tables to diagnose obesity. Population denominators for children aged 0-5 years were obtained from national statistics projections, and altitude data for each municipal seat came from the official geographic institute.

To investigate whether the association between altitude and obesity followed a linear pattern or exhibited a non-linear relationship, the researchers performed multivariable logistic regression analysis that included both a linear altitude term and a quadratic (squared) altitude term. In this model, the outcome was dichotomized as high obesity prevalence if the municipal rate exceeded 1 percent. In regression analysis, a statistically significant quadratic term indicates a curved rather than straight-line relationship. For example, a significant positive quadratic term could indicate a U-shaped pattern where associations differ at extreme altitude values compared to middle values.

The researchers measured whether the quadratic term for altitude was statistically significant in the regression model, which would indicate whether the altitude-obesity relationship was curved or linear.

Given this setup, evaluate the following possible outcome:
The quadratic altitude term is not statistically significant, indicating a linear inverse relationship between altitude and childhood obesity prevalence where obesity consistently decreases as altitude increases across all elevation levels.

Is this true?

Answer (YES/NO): NO